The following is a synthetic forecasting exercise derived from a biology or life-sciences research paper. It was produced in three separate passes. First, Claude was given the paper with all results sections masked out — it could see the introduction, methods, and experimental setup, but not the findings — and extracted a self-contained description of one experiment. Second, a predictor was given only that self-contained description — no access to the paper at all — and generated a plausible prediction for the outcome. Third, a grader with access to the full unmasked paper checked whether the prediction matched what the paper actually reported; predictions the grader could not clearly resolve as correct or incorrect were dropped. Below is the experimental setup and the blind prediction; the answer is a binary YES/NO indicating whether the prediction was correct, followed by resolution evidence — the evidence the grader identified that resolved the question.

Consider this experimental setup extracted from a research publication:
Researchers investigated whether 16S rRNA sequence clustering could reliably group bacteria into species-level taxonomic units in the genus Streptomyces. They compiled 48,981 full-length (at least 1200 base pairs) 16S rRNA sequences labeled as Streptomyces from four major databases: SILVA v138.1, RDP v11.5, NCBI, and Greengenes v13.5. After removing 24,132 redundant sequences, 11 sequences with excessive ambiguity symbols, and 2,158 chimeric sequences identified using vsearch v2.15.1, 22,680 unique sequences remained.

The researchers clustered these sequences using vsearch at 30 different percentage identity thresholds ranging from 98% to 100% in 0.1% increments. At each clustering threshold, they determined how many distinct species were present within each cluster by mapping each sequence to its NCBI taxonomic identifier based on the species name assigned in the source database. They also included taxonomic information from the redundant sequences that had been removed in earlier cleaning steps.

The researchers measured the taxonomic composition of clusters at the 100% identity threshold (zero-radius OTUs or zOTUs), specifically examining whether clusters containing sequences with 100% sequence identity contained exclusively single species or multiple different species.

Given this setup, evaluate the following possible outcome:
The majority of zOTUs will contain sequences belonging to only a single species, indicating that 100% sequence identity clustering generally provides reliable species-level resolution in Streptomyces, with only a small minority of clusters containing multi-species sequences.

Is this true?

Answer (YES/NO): NO